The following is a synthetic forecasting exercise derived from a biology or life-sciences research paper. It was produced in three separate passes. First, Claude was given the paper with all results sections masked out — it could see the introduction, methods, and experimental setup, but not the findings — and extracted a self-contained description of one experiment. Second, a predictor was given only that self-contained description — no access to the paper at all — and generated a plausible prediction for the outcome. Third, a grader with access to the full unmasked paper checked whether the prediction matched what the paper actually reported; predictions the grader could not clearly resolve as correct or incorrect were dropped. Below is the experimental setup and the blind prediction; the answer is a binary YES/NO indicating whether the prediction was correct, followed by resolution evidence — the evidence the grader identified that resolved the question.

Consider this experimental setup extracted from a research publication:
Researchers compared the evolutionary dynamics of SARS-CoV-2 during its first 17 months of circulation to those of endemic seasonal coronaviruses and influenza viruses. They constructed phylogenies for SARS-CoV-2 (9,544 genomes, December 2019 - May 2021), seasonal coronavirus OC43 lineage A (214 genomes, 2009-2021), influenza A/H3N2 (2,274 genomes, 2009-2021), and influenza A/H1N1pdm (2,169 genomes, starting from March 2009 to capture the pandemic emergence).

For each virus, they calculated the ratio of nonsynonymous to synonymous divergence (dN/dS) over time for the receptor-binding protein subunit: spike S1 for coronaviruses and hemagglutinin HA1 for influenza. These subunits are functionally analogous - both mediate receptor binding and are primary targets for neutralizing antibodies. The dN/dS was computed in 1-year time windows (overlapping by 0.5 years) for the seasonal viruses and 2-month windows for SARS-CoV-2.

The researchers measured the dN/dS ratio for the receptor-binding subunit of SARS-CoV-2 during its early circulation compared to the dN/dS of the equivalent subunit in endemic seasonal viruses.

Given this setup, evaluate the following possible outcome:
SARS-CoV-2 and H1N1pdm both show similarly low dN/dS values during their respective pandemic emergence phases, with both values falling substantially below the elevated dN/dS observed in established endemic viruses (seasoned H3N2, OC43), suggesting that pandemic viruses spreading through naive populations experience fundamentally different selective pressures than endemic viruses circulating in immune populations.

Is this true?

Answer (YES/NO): NO